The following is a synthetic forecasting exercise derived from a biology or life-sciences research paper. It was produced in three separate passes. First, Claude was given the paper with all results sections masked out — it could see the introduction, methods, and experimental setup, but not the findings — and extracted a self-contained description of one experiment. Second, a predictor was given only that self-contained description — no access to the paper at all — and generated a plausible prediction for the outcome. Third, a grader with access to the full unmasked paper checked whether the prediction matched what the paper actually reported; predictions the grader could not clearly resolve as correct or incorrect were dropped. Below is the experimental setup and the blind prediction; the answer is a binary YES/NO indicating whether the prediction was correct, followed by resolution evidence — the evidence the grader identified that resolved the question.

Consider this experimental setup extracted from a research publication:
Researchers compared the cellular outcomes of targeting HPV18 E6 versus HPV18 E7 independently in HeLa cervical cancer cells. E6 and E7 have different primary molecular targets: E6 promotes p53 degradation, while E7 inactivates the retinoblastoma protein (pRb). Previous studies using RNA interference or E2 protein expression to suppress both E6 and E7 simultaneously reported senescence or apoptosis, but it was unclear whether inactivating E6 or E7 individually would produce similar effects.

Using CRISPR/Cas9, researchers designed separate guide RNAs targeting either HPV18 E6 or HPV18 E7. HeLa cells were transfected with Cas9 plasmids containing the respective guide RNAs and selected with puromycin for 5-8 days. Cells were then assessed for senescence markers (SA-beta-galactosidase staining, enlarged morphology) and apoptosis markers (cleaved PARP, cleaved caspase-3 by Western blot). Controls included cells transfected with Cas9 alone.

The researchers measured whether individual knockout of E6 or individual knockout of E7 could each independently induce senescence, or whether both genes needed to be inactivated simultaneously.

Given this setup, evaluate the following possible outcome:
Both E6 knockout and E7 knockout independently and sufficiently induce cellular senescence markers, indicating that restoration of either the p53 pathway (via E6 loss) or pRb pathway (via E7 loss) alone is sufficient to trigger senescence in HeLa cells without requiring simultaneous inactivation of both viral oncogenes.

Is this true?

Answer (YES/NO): YES